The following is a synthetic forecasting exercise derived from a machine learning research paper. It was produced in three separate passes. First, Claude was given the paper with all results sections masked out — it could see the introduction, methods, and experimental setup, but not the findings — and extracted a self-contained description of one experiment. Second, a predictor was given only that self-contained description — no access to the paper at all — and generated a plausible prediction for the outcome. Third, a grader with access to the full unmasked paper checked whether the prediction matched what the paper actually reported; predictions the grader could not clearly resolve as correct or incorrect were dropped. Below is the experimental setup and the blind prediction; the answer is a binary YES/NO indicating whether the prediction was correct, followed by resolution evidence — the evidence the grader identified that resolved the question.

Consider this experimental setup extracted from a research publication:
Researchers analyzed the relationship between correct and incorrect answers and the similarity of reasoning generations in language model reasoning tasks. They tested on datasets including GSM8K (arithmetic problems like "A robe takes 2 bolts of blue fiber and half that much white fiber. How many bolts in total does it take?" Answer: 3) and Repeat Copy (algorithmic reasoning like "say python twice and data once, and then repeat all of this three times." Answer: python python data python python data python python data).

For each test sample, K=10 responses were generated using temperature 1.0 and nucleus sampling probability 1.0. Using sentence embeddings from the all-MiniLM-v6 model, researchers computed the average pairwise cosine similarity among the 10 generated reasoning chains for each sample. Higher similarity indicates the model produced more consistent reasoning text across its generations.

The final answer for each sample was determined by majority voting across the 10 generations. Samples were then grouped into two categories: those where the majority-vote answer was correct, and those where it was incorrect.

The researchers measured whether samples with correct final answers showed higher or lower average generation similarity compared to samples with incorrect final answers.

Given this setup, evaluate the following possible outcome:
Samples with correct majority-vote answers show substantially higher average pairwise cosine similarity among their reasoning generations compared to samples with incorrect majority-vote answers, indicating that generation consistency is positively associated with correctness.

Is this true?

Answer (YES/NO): YES